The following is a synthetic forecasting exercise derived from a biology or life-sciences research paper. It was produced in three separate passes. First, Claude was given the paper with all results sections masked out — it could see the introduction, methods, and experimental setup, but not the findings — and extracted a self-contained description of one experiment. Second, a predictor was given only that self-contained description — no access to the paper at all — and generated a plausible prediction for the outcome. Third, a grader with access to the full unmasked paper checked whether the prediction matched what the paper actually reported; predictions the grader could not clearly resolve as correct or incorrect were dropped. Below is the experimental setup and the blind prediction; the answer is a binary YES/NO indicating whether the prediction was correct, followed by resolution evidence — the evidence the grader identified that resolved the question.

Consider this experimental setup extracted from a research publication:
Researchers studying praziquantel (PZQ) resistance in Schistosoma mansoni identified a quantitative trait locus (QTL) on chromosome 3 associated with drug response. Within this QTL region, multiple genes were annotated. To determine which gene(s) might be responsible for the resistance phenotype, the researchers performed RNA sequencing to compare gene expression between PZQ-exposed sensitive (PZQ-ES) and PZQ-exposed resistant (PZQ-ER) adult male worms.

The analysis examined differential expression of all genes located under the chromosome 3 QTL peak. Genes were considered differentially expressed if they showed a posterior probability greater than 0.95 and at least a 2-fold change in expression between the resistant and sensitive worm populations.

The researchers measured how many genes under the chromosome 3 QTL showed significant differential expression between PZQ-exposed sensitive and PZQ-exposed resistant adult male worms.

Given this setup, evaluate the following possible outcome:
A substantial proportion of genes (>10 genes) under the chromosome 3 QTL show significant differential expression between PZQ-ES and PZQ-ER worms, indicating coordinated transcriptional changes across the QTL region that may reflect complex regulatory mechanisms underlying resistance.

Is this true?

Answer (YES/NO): NO